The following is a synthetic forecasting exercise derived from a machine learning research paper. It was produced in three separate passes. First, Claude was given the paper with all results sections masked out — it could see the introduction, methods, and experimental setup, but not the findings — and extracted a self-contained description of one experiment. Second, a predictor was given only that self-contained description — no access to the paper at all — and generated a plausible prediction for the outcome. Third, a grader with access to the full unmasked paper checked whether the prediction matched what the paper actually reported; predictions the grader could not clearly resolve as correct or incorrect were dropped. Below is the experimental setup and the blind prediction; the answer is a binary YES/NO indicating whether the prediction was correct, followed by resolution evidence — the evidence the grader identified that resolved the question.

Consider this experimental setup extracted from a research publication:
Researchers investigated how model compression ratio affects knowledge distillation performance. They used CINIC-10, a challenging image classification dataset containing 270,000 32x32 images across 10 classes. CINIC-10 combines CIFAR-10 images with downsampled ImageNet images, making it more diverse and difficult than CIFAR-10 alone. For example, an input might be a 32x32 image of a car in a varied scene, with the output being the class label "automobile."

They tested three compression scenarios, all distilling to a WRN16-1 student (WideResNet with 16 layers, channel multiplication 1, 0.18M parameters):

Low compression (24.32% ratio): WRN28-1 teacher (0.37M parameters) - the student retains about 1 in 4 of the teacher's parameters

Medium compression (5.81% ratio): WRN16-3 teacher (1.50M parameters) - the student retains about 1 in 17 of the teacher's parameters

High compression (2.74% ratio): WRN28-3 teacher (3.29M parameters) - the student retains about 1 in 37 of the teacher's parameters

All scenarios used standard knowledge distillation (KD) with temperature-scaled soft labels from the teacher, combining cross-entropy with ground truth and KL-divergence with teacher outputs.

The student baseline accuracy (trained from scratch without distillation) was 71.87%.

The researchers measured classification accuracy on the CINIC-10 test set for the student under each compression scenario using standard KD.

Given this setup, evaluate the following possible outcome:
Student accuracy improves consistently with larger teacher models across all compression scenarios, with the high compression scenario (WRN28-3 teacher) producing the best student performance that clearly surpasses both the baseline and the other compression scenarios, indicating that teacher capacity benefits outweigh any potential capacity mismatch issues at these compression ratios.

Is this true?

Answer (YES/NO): NO